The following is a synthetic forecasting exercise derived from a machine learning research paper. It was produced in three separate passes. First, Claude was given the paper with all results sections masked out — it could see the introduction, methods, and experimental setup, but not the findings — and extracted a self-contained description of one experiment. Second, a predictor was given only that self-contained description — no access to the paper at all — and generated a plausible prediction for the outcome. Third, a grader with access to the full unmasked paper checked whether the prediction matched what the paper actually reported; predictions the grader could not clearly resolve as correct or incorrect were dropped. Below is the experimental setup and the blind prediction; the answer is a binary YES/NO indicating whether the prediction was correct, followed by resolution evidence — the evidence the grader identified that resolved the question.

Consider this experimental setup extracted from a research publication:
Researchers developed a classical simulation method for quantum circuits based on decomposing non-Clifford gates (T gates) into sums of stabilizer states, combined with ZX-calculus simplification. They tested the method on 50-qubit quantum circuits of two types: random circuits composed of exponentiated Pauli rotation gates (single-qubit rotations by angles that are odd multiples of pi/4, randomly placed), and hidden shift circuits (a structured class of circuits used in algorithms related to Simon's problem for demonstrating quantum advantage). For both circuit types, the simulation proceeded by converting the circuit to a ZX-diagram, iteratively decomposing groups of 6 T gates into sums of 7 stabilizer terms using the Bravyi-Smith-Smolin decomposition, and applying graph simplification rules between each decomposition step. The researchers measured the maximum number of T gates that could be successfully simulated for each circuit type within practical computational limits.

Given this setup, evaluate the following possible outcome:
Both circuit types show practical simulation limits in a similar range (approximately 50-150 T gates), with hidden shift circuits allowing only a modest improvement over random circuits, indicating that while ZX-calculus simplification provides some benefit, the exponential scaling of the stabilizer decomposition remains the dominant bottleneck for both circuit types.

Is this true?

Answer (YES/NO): NO